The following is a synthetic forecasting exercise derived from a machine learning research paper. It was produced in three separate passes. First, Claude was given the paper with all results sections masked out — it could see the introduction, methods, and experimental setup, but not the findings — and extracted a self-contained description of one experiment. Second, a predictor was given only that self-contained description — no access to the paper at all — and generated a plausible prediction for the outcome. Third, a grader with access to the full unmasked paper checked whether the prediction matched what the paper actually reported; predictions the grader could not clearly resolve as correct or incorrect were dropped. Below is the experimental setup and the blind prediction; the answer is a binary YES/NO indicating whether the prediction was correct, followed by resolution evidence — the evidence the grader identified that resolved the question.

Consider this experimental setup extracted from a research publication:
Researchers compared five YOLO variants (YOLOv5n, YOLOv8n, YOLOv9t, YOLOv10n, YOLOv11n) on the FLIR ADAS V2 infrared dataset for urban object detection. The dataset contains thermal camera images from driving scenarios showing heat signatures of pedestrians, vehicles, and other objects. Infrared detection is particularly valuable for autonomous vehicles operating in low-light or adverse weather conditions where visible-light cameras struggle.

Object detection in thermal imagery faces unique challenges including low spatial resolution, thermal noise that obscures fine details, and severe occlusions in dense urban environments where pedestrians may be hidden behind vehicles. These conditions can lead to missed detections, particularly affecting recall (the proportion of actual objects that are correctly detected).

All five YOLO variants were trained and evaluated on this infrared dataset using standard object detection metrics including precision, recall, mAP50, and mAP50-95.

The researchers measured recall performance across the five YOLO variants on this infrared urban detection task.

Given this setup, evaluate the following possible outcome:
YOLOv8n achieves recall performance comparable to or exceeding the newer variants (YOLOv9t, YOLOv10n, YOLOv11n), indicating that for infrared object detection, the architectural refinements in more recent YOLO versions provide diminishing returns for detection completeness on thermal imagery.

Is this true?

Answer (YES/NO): YES